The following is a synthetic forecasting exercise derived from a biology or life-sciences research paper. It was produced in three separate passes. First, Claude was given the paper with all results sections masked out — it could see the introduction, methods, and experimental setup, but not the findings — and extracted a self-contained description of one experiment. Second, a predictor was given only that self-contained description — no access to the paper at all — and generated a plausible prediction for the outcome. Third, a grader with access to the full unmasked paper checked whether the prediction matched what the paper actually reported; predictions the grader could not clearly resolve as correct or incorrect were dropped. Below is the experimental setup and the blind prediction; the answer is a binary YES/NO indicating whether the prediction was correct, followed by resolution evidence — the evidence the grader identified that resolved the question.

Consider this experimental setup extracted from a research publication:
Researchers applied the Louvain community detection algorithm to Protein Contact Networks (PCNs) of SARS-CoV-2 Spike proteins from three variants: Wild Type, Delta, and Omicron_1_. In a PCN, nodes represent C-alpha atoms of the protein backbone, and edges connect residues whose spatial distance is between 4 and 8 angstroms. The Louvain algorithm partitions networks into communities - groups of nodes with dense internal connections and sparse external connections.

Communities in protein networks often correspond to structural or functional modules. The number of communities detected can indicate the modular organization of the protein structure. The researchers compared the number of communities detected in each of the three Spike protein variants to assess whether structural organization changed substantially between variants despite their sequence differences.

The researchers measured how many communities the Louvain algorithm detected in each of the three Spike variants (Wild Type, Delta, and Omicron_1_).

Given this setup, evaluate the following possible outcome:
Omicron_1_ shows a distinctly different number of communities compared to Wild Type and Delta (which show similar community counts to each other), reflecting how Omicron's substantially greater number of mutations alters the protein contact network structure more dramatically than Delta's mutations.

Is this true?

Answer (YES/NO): NO